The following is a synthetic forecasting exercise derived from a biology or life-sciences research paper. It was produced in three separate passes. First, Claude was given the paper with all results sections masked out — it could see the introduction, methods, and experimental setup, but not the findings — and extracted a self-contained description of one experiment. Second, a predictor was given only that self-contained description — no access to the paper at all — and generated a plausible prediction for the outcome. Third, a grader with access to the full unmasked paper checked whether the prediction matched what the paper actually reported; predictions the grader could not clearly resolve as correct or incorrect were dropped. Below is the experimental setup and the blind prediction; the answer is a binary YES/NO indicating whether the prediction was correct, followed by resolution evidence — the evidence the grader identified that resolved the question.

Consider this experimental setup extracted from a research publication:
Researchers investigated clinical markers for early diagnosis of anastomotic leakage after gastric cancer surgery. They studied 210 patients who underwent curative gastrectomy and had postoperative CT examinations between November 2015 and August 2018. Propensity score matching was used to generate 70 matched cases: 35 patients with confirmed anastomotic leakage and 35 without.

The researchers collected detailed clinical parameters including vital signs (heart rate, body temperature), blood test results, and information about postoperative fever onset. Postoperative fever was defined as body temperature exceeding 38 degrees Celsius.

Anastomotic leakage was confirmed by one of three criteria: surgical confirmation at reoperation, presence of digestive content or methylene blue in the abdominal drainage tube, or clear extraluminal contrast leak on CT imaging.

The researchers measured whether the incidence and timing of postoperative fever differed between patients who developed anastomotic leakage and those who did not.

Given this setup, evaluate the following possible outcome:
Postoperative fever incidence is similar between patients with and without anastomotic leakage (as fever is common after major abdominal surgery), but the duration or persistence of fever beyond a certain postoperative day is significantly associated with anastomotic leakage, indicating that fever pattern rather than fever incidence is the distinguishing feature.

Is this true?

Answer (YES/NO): NO